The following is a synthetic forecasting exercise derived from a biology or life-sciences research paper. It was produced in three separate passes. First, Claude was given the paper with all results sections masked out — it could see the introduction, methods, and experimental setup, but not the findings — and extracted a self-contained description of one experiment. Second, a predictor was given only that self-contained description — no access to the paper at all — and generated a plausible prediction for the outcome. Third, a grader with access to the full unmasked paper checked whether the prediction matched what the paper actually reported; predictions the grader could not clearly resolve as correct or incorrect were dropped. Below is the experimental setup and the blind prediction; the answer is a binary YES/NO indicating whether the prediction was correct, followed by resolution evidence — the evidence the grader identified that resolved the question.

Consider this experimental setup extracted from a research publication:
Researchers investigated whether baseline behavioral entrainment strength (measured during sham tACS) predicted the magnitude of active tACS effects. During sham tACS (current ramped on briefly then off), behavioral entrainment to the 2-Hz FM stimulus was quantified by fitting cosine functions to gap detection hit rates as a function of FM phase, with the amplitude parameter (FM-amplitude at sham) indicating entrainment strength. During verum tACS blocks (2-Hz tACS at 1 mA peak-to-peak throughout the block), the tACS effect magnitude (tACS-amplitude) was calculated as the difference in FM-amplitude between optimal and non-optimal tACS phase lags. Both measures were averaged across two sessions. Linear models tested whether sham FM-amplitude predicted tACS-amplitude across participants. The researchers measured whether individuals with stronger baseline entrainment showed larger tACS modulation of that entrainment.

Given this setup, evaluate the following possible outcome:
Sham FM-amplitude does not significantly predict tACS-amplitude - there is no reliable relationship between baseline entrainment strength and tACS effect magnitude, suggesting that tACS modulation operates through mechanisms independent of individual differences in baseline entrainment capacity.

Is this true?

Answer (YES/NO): YES